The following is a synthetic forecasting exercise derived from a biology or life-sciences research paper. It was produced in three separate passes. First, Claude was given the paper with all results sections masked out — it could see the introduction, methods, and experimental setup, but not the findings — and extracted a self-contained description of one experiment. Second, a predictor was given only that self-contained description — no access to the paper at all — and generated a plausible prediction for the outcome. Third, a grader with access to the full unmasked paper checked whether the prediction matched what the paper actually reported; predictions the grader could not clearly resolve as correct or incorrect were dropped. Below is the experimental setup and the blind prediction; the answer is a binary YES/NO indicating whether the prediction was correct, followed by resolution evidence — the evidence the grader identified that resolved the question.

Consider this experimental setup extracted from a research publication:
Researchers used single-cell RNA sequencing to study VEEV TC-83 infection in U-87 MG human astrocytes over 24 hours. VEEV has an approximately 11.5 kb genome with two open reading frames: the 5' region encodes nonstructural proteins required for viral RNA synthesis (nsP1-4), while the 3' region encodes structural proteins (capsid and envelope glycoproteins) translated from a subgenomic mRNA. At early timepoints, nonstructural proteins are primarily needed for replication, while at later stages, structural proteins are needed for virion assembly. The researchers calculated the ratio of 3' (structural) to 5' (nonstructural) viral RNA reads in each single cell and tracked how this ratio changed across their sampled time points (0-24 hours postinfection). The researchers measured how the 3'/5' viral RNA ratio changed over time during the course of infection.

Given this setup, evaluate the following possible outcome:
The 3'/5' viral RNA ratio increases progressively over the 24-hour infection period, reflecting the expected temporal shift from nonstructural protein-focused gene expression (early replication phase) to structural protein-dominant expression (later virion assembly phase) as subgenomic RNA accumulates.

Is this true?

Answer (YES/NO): YES